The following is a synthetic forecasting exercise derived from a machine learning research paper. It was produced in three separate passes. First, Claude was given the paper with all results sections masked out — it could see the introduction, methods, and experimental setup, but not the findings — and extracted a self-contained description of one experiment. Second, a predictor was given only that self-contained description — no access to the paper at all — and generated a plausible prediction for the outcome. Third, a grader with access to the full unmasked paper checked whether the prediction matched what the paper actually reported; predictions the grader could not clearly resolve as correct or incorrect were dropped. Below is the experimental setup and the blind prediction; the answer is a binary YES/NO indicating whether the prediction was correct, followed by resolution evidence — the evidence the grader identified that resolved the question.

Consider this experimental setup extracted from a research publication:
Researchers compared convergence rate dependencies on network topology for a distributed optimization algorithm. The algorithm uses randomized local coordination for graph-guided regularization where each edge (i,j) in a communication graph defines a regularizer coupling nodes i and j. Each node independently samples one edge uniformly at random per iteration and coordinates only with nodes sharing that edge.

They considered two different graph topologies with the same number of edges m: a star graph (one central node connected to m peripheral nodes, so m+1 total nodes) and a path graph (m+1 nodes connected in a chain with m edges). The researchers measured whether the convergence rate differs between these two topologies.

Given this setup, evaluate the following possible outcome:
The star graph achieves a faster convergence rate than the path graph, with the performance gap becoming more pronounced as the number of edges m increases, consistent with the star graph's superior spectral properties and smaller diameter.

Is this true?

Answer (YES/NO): NO